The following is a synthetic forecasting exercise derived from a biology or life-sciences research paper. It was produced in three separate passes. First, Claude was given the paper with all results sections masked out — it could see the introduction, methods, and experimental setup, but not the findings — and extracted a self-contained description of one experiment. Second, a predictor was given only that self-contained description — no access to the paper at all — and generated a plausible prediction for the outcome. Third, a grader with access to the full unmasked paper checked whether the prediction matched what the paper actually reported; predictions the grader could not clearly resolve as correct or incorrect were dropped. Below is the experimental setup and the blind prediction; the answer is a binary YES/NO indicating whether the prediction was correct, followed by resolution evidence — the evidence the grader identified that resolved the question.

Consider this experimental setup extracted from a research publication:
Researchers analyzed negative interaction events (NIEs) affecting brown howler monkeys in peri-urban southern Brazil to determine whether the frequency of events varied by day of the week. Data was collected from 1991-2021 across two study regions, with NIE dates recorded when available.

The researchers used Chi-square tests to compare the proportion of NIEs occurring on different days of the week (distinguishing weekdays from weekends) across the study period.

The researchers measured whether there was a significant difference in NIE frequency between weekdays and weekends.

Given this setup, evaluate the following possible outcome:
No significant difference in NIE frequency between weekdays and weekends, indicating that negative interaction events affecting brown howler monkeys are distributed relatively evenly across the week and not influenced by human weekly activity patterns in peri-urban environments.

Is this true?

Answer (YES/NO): NO